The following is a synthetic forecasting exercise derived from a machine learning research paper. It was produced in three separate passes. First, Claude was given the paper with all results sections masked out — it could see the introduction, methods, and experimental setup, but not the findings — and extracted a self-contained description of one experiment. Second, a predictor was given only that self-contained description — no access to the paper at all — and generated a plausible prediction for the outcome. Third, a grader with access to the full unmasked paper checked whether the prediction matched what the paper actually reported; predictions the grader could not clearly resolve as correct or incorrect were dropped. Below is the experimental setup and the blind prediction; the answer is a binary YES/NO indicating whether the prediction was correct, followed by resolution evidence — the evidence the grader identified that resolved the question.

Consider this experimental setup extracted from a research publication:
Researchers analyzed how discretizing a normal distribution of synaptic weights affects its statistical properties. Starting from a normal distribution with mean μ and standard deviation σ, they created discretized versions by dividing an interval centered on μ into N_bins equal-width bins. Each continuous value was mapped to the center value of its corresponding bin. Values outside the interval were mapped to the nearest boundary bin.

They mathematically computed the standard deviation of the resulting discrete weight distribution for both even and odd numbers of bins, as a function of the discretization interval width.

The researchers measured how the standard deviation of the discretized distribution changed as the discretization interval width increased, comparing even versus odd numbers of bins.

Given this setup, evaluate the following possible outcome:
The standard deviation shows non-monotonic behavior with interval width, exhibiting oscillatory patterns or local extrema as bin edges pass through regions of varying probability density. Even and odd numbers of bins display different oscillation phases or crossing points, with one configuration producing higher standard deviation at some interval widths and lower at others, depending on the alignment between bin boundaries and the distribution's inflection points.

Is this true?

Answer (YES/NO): NO